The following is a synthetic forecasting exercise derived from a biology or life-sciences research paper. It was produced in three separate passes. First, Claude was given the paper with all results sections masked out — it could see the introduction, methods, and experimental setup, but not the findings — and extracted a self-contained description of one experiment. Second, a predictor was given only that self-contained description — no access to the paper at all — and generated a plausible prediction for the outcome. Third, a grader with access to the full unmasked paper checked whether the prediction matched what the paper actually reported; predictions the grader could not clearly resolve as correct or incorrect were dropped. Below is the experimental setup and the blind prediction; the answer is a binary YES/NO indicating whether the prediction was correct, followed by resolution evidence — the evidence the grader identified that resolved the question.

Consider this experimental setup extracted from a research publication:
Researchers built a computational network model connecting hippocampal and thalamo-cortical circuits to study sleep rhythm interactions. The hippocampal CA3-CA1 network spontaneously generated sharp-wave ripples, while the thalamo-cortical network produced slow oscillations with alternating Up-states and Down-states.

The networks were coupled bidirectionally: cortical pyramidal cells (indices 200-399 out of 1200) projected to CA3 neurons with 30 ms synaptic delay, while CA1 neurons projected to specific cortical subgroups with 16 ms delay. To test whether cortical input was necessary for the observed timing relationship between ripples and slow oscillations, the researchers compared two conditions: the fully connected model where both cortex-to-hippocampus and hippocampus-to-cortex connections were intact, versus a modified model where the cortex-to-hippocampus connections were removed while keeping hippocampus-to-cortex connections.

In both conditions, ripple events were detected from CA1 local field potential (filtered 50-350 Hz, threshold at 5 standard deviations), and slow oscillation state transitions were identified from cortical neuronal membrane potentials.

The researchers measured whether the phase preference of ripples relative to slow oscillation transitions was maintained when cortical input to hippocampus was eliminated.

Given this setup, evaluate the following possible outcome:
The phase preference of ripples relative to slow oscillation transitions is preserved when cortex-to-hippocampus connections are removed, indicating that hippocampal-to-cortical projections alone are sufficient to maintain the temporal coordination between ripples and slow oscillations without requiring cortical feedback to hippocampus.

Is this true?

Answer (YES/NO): NO